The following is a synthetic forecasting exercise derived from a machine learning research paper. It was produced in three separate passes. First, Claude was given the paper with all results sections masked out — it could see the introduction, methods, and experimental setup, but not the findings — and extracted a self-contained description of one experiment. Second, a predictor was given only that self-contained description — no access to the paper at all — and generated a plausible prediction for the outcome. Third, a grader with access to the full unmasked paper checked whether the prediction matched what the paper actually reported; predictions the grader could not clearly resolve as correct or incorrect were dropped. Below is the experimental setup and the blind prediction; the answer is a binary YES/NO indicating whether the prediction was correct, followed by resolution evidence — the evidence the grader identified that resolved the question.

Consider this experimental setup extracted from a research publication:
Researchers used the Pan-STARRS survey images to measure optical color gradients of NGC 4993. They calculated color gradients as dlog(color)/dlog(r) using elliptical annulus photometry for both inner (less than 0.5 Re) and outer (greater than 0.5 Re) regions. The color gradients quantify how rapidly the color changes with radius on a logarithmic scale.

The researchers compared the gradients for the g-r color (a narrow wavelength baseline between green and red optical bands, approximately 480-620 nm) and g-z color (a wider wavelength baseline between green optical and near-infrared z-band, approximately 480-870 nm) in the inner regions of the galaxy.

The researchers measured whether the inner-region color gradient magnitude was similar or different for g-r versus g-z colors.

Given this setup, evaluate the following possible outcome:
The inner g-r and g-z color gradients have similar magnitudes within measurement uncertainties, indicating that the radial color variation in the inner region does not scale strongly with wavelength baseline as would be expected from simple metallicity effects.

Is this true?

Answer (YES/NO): NO